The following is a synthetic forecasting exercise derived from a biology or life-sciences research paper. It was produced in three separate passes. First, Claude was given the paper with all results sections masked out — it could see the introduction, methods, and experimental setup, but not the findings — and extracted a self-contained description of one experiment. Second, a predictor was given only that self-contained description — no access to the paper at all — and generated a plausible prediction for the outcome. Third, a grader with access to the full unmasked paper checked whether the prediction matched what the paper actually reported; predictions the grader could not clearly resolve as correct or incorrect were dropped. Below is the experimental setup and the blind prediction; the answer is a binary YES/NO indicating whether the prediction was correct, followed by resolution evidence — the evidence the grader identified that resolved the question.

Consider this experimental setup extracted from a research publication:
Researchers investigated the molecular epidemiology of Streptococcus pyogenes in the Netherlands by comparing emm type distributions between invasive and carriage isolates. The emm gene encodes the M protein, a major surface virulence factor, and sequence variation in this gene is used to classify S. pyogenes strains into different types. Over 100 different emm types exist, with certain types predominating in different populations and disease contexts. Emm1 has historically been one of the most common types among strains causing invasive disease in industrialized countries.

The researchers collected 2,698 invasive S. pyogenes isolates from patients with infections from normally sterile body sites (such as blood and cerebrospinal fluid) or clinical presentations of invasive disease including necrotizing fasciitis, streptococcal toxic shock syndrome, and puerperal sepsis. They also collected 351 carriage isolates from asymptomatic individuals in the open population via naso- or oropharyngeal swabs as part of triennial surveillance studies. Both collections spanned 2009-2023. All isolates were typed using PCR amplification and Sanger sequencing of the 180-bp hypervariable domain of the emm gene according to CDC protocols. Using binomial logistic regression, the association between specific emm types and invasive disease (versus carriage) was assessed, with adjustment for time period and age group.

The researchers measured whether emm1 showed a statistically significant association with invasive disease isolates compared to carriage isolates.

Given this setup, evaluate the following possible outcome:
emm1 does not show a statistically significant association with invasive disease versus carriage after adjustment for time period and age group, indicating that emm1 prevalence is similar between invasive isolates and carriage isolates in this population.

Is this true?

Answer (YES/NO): NO